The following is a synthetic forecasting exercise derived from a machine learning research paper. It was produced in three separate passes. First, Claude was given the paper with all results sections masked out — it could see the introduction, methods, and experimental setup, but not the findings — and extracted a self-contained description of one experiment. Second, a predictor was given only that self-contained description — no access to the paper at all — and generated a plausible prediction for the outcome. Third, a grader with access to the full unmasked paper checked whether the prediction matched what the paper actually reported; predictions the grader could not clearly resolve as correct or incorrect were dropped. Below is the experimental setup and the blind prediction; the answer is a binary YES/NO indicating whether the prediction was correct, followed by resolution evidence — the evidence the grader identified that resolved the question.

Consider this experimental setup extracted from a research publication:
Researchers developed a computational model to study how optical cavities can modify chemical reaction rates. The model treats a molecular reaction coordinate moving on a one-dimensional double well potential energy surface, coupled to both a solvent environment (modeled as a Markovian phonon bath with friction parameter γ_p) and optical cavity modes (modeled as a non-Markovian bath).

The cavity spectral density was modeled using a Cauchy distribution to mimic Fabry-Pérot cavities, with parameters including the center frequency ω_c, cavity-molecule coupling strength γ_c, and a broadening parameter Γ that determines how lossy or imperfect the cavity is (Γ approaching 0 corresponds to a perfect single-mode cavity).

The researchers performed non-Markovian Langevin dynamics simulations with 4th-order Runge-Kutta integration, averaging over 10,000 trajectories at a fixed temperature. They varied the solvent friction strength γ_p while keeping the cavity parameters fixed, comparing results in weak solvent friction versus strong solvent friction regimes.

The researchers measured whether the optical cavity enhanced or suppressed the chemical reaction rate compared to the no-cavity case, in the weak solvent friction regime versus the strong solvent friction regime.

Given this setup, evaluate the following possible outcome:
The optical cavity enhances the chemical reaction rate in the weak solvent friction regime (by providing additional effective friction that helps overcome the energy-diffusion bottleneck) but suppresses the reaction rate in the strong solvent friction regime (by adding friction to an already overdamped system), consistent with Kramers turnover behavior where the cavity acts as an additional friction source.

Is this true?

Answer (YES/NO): YES